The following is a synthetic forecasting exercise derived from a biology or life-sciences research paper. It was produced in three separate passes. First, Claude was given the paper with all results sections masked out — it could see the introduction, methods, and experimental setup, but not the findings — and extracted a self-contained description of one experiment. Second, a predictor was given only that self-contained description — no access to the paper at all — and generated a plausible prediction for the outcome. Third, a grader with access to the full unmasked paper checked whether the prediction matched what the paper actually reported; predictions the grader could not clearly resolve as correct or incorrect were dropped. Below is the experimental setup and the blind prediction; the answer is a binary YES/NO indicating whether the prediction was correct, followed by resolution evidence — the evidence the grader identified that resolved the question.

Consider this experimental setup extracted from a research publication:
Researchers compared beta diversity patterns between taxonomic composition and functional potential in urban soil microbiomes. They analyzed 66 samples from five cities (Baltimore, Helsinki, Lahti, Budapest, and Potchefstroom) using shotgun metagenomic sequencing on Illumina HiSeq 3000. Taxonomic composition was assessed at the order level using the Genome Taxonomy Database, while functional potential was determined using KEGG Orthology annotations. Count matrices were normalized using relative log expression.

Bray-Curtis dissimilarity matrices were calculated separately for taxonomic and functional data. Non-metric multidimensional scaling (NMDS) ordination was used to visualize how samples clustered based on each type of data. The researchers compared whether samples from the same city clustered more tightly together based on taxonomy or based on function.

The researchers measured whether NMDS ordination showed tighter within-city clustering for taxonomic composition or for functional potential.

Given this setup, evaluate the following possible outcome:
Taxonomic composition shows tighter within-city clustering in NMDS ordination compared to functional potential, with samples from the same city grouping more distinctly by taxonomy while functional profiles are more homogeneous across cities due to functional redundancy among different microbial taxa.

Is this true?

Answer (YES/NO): NO